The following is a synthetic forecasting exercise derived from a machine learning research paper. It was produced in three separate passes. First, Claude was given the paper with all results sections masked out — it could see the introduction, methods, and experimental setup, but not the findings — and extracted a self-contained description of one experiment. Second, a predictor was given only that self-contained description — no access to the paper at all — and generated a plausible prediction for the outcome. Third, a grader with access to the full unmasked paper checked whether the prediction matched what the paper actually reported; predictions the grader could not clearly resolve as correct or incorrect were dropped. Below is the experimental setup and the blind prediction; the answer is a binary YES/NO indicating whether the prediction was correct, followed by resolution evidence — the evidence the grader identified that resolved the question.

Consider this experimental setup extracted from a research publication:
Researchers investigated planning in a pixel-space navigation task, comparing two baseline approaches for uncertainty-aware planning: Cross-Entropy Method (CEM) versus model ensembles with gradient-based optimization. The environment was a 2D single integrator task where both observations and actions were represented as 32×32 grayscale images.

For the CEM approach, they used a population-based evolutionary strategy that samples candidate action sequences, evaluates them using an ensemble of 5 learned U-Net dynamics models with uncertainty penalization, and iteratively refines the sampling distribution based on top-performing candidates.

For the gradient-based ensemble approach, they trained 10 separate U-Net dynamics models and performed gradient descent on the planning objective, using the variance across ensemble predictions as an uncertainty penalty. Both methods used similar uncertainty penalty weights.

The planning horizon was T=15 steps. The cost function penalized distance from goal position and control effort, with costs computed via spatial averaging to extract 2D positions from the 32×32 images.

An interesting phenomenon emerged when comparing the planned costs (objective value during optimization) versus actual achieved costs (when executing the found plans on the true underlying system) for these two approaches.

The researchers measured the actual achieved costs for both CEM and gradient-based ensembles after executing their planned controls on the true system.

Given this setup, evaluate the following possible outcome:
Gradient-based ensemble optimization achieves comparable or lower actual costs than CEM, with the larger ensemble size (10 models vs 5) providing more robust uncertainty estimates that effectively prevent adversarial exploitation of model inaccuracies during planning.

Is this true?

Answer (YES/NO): NO